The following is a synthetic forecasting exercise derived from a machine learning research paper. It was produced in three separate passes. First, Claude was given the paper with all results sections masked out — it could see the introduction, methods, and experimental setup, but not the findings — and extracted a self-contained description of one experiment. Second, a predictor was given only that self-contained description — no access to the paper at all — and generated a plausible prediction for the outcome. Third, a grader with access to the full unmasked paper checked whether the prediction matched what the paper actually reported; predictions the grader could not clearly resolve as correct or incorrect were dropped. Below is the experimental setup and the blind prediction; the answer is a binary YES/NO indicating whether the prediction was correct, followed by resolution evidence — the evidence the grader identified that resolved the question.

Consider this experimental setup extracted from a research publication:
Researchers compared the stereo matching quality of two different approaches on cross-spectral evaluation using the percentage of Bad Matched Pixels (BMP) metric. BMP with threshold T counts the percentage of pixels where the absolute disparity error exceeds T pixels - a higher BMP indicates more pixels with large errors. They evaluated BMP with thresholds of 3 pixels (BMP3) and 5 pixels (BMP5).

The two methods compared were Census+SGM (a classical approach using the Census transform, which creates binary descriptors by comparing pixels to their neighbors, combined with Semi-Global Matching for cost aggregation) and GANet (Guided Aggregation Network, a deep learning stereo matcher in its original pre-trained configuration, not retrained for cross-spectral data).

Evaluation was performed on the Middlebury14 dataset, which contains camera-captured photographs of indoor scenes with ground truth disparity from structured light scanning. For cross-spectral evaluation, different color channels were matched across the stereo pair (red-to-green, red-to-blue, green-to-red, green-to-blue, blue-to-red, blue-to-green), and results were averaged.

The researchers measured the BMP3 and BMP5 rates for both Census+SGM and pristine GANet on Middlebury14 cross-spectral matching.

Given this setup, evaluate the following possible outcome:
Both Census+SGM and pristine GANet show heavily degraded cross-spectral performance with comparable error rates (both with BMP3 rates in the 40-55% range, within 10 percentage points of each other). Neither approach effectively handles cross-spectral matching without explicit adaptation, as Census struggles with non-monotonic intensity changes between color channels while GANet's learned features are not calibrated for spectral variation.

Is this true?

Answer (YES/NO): NO